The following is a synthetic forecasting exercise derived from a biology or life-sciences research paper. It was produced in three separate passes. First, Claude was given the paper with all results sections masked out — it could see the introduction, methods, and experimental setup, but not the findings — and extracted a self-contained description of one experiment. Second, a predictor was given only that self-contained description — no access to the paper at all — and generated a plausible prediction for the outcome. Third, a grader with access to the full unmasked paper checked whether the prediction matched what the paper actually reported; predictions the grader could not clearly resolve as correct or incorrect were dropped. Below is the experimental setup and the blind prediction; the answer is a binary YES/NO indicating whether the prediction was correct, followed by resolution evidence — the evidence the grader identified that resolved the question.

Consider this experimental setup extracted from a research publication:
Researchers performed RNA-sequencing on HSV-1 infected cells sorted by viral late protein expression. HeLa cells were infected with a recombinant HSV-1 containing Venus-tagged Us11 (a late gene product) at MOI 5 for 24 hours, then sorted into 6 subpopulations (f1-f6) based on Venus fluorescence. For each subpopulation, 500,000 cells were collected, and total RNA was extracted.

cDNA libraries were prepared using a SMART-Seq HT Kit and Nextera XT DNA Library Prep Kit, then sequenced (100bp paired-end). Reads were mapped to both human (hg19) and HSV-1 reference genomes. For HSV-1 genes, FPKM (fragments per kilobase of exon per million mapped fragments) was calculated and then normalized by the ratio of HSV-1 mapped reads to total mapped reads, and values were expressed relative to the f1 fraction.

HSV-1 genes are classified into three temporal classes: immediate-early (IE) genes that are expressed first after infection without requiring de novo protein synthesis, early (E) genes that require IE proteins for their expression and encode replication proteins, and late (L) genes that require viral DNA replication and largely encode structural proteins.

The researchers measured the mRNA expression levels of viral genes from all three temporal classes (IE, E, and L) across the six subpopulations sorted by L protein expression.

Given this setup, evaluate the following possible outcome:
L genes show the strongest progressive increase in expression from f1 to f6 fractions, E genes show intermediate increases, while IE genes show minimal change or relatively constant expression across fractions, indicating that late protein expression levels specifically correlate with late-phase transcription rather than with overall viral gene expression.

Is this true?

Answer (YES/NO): NO